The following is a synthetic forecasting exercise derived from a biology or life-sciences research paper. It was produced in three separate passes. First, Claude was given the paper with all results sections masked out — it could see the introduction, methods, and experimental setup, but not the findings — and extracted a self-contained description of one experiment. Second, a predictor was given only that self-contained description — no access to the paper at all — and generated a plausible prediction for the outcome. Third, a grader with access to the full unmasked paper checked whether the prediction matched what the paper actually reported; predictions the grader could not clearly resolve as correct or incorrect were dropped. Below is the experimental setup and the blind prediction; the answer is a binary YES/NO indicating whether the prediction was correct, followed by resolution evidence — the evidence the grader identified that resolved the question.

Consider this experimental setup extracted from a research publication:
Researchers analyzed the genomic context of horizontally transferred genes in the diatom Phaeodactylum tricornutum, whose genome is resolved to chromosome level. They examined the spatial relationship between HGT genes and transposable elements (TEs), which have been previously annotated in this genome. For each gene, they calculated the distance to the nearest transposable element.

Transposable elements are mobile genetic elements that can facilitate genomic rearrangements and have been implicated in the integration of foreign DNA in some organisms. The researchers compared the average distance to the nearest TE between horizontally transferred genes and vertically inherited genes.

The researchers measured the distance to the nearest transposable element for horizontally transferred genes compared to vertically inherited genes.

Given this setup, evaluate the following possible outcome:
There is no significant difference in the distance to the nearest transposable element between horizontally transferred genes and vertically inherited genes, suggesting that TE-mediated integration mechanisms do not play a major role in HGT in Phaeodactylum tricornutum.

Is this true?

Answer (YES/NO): NO